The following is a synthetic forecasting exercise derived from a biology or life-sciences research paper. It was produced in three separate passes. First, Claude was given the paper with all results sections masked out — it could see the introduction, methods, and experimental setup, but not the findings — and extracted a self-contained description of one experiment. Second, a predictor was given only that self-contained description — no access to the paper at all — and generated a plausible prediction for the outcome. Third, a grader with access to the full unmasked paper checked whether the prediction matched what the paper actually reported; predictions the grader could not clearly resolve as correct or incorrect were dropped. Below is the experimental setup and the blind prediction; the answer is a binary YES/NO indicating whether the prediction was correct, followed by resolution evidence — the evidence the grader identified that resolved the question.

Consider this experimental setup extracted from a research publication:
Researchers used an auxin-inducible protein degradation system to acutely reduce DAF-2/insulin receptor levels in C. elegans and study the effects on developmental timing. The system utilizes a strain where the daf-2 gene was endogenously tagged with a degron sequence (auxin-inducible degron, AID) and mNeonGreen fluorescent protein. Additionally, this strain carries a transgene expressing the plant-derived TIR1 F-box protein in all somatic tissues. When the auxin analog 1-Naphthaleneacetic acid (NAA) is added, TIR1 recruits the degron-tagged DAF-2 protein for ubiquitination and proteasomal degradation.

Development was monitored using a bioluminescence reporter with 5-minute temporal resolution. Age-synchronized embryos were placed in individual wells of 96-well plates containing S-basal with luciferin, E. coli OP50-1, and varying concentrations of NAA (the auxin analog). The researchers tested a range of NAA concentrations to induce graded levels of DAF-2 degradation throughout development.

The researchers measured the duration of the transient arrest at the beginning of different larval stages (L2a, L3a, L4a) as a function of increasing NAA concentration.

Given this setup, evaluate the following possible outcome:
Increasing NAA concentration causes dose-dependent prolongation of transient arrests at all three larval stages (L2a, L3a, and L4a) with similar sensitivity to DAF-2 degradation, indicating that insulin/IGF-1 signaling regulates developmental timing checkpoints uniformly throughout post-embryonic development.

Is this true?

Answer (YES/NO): NO